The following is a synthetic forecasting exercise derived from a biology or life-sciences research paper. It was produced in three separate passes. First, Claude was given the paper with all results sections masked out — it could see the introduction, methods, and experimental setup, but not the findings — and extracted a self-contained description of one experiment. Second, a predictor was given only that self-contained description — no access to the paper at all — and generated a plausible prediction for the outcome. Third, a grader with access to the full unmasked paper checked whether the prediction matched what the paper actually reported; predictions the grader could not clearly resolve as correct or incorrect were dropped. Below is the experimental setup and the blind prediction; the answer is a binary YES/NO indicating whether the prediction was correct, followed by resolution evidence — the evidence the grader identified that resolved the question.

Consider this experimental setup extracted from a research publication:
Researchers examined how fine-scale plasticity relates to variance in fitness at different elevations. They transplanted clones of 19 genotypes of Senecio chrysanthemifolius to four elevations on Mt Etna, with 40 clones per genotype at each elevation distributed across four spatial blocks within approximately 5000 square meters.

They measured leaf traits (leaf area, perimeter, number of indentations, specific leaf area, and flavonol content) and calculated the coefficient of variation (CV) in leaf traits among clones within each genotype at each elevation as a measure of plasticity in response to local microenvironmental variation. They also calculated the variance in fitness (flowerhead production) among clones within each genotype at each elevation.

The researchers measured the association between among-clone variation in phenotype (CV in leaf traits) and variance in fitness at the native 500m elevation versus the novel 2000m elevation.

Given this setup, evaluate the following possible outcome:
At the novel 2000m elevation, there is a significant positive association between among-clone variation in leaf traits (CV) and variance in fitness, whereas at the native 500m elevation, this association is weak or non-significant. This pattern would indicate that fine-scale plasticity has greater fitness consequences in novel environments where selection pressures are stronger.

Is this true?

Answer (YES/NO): NO